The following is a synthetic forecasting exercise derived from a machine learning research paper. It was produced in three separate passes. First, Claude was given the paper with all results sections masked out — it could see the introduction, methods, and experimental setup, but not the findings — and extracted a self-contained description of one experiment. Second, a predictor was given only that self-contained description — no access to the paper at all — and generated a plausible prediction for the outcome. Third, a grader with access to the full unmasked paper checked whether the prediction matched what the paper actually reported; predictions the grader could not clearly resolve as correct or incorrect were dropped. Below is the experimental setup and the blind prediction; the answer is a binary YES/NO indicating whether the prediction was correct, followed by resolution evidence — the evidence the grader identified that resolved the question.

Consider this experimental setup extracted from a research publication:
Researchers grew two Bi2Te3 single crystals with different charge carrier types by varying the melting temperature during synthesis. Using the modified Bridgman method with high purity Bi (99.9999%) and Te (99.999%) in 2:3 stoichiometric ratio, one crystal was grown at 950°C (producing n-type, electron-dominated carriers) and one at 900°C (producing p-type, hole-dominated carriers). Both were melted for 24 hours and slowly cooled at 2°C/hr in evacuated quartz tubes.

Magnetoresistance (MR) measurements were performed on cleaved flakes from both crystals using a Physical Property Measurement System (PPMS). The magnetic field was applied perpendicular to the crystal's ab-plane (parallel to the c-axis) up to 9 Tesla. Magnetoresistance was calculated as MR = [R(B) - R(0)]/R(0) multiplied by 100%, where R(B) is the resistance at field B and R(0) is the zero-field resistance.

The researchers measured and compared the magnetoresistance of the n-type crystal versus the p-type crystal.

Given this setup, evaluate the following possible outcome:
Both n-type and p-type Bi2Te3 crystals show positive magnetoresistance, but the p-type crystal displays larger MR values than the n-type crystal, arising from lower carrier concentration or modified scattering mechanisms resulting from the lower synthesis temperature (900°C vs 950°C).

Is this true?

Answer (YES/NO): NO